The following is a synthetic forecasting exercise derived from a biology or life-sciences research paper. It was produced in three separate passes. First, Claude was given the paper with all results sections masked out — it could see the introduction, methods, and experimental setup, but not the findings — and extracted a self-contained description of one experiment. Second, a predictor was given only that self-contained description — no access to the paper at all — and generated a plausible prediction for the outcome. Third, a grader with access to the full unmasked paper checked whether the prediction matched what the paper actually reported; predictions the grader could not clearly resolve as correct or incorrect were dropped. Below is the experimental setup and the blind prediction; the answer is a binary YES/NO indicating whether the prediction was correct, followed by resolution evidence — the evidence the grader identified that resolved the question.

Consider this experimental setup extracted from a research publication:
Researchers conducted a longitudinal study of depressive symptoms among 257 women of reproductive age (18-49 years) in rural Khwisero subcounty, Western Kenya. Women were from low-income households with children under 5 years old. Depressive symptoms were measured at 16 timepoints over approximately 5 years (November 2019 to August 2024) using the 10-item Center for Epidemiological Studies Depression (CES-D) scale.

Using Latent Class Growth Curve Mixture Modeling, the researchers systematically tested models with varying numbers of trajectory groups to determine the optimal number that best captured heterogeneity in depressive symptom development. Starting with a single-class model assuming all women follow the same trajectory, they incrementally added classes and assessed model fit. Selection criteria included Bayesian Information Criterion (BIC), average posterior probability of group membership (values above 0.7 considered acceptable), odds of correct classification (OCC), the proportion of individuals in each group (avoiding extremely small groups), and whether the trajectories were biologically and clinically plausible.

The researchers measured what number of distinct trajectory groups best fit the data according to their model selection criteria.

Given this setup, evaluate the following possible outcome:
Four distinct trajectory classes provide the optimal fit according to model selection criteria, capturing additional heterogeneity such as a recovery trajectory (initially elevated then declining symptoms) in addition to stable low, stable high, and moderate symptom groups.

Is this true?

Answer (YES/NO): YES